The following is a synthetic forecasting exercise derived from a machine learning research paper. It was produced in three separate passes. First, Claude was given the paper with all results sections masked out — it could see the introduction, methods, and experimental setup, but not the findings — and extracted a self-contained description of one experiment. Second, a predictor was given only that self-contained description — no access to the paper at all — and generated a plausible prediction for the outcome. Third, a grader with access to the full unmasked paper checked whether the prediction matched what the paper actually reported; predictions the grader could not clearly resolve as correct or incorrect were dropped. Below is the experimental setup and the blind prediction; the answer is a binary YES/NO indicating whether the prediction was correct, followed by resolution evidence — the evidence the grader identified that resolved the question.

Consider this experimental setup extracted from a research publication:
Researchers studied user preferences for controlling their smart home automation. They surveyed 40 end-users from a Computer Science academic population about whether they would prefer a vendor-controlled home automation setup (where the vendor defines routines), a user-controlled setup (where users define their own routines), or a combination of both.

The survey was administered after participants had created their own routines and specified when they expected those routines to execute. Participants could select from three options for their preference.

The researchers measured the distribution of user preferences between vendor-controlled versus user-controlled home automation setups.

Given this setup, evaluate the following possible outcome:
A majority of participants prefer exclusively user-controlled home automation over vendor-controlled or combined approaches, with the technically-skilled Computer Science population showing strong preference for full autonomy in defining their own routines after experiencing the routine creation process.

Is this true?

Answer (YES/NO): NO